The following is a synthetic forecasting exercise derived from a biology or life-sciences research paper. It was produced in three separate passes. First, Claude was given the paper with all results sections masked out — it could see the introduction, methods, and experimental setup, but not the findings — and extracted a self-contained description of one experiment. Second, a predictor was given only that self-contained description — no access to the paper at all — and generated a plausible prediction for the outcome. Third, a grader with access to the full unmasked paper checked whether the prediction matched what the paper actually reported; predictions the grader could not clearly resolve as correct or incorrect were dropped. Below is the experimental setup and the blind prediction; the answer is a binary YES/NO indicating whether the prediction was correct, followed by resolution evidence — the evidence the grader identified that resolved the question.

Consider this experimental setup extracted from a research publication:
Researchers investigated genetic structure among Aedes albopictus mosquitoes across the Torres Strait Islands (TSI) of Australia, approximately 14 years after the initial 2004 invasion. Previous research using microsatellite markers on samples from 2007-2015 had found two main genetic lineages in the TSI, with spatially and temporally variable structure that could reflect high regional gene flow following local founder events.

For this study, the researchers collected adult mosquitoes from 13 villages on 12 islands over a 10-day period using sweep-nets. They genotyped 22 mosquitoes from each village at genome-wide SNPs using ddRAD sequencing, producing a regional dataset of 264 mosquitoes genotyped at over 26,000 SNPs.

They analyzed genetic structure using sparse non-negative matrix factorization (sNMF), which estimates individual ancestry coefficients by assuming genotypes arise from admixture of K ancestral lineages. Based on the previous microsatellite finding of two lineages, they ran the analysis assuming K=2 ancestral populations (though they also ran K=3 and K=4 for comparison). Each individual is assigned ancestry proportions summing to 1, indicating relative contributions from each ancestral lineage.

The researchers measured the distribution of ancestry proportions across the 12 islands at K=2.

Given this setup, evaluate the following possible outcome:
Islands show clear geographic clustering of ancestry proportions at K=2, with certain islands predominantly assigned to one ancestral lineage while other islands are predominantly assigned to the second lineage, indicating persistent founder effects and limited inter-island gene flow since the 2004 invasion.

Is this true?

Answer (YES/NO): NO